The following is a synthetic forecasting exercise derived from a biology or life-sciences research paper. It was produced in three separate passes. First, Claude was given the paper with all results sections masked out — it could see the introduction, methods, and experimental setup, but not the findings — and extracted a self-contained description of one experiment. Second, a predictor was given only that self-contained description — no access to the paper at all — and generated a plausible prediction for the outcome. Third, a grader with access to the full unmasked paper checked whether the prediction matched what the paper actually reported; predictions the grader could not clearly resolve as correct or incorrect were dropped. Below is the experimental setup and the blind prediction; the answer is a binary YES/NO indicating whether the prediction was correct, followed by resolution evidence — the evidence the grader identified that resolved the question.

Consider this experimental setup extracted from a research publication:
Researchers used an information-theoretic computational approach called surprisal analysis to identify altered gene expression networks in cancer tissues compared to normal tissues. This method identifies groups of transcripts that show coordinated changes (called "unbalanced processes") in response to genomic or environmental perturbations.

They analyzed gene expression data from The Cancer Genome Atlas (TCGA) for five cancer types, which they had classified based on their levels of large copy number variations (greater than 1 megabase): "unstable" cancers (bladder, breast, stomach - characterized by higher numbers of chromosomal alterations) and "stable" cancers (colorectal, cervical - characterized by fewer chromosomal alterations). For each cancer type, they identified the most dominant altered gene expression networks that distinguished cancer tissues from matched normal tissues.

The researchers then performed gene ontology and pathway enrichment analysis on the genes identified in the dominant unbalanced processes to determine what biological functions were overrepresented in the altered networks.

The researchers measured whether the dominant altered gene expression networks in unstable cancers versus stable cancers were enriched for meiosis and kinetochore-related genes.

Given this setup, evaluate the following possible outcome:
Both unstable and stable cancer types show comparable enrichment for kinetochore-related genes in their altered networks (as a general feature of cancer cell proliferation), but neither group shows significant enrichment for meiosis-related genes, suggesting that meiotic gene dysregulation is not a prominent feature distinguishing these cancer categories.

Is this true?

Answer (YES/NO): NO